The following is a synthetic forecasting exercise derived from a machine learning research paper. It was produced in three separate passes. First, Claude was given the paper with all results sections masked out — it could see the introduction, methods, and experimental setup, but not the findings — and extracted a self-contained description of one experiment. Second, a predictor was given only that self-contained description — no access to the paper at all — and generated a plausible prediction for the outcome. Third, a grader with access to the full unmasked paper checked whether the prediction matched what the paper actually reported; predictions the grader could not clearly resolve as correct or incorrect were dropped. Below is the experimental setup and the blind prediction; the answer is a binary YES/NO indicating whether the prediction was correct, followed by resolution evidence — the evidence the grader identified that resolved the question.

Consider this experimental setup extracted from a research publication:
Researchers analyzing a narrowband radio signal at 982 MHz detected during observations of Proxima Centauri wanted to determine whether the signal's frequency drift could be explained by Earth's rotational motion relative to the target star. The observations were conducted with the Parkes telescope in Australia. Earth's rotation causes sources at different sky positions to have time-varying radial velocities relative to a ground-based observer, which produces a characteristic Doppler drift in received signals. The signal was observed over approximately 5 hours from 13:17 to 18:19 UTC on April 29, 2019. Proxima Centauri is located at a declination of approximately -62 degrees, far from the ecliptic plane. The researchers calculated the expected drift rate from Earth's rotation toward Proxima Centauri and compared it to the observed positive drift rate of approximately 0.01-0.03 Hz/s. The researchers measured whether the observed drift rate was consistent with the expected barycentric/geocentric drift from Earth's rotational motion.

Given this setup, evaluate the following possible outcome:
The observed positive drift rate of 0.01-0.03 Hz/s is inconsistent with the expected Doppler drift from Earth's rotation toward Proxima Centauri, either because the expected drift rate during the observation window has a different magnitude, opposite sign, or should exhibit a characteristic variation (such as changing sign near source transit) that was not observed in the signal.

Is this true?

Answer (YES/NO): YES